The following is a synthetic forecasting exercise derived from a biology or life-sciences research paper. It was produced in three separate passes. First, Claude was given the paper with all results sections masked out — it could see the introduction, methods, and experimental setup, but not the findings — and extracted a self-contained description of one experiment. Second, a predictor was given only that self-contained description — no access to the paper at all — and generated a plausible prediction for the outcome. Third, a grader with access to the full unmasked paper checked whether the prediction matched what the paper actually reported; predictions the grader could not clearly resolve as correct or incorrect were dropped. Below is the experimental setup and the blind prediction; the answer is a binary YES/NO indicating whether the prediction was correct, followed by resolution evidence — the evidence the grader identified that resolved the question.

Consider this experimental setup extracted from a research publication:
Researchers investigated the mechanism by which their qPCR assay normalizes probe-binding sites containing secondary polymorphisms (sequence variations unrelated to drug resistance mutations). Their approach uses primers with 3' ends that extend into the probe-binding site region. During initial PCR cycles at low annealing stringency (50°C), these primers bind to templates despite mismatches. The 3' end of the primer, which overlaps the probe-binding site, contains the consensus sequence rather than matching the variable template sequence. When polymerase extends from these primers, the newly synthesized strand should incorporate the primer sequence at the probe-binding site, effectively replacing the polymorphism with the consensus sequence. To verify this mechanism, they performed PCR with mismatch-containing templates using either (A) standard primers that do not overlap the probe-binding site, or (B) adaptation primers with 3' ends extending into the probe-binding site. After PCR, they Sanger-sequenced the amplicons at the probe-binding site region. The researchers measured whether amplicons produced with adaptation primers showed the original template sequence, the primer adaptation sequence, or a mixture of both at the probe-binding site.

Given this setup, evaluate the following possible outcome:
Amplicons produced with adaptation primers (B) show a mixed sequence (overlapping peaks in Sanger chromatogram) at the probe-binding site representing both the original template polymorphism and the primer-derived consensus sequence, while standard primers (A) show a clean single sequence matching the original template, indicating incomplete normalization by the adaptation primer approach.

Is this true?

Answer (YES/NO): NO